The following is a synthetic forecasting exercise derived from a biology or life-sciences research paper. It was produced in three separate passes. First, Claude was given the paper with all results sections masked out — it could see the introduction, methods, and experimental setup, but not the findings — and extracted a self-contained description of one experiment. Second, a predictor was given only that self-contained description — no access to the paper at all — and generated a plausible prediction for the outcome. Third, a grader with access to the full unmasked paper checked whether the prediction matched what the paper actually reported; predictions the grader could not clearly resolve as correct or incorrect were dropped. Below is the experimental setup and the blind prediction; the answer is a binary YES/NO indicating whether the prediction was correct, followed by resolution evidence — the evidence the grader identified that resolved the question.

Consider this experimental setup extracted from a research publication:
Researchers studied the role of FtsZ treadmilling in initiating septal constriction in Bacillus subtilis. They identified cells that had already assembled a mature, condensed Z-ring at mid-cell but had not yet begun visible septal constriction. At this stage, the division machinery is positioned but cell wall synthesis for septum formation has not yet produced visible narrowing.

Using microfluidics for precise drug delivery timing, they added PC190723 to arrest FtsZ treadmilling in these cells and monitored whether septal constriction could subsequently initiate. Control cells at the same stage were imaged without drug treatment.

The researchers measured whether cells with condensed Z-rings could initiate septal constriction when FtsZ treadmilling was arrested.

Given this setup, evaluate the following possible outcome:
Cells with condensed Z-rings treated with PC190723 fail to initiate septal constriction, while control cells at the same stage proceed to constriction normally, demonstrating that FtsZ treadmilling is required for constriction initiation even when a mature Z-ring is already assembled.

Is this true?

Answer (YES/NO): NO